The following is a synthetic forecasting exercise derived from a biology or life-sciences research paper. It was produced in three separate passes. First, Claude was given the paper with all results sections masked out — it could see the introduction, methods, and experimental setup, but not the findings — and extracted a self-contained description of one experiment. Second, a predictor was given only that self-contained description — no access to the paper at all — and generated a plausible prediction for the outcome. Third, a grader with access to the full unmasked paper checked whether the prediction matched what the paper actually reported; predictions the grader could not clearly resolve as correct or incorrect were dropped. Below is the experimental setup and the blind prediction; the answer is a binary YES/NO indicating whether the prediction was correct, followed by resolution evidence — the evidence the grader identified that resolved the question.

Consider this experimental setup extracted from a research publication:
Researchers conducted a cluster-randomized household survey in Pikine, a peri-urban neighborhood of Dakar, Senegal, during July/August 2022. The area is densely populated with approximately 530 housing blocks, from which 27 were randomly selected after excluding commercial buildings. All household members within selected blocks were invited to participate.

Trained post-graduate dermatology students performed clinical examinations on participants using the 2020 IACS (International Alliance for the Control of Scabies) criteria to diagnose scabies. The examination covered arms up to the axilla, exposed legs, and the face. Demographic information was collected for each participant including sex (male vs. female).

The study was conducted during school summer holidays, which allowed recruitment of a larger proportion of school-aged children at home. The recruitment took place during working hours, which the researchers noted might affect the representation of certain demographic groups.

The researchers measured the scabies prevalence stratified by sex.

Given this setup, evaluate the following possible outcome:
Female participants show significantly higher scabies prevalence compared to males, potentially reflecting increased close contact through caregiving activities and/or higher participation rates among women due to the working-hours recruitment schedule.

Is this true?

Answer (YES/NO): NO